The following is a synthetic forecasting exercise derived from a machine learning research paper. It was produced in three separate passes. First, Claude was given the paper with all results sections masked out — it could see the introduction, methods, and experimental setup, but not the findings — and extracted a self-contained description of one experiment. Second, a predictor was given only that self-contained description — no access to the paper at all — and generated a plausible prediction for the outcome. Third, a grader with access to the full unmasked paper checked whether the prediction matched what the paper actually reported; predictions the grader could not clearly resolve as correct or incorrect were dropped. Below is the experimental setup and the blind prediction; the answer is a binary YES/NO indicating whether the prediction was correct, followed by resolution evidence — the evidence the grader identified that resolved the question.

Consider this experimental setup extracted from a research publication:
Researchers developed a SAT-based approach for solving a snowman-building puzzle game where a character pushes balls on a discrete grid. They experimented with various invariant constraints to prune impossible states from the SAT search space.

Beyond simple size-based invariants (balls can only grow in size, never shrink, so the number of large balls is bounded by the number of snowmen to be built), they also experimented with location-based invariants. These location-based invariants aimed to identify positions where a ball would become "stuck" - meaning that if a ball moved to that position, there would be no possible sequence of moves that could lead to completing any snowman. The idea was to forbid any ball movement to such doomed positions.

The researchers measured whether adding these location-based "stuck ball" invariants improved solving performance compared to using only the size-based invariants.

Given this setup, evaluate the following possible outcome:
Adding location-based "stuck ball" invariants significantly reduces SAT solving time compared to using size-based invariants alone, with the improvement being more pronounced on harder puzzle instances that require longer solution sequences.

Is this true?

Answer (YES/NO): NO